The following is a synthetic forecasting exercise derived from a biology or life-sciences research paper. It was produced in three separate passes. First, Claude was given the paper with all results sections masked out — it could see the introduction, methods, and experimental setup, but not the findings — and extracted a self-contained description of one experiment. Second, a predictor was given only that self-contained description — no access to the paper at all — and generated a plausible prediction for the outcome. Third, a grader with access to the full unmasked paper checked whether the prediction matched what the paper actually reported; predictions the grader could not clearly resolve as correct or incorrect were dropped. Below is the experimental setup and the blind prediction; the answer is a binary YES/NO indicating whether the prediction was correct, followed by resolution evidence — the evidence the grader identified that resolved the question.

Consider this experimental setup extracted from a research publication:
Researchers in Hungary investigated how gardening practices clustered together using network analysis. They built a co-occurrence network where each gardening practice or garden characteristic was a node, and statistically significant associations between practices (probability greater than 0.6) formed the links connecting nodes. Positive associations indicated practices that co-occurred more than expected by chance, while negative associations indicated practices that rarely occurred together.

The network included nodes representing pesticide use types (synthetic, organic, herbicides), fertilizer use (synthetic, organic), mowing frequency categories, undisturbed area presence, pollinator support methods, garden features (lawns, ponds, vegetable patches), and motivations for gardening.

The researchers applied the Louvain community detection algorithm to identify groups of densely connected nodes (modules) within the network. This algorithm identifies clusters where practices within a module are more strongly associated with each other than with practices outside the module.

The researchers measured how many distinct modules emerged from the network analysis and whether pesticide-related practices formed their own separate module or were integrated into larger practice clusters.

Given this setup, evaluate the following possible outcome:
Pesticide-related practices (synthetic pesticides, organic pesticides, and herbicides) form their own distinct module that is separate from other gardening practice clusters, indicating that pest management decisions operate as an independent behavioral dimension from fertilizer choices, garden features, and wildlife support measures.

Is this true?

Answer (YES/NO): NO